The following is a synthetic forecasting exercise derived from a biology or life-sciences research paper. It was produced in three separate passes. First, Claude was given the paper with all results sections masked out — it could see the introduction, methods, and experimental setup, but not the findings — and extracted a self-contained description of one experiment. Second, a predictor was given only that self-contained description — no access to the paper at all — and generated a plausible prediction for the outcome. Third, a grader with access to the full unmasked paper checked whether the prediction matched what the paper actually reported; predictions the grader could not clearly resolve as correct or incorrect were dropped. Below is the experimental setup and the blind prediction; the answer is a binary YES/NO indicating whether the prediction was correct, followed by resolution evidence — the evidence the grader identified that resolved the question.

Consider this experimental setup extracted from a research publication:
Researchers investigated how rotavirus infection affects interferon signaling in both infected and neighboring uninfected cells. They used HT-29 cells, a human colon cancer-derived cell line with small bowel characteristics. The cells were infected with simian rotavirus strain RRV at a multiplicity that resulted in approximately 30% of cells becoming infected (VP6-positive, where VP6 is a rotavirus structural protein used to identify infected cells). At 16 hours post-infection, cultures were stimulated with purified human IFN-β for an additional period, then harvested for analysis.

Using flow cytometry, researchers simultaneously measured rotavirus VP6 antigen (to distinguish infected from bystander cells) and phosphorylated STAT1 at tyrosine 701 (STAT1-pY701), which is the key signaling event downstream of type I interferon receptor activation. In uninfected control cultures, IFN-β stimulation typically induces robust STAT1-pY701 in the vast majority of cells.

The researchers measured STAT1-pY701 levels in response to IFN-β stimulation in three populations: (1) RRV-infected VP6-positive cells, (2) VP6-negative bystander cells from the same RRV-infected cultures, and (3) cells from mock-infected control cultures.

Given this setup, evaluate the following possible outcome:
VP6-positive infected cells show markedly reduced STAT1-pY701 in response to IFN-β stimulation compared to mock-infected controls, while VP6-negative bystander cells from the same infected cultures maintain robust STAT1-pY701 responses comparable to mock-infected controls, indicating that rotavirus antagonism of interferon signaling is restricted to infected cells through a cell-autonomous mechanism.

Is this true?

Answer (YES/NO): NO